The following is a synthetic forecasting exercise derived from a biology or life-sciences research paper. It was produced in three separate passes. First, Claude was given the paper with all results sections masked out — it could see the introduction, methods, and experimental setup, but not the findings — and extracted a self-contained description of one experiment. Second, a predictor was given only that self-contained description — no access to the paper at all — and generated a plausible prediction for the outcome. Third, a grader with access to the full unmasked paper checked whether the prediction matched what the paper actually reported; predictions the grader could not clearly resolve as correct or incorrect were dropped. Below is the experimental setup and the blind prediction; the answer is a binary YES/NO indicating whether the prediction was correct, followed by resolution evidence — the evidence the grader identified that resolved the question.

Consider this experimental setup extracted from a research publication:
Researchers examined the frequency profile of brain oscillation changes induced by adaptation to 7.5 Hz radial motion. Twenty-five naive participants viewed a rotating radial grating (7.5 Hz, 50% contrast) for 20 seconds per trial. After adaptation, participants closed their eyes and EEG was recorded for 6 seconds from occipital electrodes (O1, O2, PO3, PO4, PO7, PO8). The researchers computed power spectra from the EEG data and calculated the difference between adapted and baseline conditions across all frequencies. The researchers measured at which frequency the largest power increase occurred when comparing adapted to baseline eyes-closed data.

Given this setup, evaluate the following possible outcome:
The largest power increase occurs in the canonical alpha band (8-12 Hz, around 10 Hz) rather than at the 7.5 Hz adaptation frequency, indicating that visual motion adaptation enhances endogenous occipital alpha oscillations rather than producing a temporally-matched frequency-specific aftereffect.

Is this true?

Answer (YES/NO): YES